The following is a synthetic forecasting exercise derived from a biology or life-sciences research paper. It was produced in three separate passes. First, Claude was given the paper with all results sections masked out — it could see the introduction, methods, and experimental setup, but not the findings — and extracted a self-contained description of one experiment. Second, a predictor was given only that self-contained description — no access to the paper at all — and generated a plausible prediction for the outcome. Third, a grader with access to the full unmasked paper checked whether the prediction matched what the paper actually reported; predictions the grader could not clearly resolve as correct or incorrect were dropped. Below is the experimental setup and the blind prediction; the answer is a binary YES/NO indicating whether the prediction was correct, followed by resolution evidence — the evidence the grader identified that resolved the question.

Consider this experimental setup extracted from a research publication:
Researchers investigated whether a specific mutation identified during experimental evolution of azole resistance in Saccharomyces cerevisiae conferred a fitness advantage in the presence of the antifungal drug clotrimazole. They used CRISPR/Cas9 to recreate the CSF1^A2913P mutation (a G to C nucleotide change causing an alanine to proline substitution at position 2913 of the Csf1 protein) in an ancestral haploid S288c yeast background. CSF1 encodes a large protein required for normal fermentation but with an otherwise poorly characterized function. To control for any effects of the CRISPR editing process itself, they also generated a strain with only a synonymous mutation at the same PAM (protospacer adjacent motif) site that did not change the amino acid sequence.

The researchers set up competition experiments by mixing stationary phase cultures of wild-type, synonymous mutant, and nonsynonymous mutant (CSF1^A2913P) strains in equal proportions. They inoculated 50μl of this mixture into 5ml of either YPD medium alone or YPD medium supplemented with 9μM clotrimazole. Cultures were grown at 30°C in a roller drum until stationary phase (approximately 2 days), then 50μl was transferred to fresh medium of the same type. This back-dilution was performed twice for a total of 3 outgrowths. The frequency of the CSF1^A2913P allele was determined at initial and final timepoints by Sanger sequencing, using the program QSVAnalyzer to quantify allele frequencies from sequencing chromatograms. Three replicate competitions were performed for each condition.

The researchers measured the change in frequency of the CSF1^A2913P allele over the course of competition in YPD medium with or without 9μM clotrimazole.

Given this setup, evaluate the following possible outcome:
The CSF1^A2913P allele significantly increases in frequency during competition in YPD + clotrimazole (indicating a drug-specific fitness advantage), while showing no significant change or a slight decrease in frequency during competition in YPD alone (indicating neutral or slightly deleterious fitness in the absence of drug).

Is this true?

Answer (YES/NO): YES